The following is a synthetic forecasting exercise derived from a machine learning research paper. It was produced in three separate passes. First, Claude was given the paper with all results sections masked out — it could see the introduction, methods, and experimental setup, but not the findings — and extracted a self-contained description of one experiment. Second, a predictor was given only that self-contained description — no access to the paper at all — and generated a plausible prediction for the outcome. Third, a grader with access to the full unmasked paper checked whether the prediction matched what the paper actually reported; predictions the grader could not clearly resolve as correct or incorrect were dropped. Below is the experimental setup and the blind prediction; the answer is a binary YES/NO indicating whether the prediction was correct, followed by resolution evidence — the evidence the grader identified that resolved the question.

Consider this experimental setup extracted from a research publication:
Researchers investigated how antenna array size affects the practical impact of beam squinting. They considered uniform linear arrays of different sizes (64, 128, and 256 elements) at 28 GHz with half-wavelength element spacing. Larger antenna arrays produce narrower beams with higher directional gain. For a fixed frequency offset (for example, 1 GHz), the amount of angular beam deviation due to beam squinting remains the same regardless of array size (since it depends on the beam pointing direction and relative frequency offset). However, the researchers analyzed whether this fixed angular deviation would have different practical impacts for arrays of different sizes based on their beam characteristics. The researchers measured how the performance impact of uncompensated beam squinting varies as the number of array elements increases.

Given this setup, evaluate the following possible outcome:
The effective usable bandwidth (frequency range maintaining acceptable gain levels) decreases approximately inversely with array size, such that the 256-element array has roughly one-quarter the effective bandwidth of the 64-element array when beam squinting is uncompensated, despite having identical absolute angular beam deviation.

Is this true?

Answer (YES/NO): NO